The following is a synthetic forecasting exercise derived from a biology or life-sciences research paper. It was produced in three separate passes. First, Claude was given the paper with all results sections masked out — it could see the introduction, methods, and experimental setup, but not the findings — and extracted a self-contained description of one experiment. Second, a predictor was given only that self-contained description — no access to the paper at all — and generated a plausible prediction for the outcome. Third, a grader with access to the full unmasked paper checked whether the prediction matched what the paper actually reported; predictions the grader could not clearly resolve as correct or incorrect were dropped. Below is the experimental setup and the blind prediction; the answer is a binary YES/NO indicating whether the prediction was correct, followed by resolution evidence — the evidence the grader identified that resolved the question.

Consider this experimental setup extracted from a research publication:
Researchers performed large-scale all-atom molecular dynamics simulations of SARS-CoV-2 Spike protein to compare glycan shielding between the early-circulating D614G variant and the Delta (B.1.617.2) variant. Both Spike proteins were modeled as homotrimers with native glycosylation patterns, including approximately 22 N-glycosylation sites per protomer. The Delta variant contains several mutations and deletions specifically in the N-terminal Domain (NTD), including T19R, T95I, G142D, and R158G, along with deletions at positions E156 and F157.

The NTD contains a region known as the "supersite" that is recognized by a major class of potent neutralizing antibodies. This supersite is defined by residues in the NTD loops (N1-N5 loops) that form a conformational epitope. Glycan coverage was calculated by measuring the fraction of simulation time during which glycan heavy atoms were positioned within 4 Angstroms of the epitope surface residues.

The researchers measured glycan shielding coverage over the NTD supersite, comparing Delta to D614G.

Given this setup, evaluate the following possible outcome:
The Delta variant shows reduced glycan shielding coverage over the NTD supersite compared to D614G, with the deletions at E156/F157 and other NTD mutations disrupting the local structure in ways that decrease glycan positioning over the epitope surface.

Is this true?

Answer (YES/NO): NO